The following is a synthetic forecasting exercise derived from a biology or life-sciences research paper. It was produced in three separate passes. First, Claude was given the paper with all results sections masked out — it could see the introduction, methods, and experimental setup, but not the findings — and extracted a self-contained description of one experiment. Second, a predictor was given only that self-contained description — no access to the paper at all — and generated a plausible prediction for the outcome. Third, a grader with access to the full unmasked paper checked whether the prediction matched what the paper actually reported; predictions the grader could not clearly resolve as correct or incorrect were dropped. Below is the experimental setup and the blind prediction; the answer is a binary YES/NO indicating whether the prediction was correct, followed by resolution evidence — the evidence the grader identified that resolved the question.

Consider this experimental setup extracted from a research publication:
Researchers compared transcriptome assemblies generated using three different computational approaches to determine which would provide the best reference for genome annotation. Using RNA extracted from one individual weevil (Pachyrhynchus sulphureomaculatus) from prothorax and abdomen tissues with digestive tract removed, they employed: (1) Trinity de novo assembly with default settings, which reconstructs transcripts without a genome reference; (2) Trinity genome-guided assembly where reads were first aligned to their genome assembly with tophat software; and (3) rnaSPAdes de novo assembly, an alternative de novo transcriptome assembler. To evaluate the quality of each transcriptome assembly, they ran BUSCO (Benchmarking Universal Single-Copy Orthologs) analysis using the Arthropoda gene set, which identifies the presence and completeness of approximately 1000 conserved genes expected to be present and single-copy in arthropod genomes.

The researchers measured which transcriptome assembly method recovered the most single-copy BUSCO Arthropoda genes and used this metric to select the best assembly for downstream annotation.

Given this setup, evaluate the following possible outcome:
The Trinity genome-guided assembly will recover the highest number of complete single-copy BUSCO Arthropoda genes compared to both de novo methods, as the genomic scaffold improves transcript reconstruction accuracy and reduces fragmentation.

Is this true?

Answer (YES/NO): NO